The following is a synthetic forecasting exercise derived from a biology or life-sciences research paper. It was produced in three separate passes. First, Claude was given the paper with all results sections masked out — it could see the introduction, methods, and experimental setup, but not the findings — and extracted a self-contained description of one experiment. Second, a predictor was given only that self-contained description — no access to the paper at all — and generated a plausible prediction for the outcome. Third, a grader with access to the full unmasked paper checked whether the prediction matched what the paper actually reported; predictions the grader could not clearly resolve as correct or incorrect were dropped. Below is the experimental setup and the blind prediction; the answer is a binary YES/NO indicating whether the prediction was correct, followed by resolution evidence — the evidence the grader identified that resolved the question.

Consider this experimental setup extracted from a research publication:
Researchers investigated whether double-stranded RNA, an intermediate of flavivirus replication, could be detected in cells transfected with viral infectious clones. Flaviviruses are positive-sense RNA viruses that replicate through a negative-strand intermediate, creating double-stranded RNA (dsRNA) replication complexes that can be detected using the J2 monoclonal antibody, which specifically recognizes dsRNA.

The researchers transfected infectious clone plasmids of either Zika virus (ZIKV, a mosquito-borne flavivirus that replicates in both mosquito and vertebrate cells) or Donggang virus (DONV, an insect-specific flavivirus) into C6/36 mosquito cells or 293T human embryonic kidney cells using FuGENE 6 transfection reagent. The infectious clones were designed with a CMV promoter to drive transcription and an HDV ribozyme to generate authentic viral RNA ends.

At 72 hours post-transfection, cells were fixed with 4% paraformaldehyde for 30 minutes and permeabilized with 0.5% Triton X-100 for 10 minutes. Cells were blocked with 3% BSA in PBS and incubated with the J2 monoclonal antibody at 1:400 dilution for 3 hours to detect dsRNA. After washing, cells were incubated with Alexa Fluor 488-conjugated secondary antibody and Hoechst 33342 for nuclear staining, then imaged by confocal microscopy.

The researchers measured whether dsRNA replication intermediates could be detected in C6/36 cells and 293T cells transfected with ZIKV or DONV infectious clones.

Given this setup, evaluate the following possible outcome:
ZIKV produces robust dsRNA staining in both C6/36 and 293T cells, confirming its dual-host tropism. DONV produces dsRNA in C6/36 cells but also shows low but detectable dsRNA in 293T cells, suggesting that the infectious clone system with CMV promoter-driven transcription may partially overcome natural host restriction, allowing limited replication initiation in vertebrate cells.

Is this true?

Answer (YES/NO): NO